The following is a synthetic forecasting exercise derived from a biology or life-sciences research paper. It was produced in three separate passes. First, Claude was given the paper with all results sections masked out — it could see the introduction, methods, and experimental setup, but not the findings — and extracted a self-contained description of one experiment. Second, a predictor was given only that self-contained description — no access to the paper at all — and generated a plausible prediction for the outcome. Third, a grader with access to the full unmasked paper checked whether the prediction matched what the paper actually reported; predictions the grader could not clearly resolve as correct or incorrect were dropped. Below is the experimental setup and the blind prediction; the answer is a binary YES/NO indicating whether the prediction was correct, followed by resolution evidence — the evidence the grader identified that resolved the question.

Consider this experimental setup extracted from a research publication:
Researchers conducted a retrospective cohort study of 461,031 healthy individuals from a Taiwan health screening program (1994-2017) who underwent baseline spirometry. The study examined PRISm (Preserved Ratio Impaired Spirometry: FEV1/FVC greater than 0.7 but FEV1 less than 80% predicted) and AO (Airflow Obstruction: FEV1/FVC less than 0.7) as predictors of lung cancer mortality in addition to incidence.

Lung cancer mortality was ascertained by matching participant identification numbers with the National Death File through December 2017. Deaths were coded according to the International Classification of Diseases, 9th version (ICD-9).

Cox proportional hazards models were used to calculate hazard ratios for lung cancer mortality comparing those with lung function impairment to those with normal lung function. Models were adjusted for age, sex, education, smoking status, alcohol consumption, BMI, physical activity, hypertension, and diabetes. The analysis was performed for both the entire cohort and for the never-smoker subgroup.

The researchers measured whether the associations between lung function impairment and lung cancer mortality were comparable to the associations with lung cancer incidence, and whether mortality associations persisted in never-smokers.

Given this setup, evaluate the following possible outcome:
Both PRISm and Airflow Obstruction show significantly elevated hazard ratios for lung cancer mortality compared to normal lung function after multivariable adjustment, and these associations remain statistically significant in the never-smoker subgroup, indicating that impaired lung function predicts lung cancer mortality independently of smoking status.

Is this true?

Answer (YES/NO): NO